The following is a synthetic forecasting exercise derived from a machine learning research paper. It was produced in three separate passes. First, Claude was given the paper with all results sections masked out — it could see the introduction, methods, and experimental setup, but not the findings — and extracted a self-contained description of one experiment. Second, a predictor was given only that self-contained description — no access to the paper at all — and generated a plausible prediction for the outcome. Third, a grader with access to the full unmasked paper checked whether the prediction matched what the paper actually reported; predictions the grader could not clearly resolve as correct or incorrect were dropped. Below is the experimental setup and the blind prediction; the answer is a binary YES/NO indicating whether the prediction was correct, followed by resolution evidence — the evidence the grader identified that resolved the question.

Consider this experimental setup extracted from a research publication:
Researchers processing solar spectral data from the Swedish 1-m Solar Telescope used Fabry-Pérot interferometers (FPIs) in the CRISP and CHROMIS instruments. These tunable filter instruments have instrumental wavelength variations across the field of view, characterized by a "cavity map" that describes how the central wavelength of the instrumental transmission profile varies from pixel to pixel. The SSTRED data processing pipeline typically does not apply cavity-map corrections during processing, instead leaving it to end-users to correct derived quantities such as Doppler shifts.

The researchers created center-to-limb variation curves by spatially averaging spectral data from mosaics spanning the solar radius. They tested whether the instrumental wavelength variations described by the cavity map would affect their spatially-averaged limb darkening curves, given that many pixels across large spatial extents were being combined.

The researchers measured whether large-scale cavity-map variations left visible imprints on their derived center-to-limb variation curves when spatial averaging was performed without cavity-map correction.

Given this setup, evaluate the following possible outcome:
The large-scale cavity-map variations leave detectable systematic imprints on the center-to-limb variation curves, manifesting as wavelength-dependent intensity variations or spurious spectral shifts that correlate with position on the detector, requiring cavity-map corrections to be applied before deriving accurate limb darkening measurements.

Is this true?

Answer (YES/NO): YES